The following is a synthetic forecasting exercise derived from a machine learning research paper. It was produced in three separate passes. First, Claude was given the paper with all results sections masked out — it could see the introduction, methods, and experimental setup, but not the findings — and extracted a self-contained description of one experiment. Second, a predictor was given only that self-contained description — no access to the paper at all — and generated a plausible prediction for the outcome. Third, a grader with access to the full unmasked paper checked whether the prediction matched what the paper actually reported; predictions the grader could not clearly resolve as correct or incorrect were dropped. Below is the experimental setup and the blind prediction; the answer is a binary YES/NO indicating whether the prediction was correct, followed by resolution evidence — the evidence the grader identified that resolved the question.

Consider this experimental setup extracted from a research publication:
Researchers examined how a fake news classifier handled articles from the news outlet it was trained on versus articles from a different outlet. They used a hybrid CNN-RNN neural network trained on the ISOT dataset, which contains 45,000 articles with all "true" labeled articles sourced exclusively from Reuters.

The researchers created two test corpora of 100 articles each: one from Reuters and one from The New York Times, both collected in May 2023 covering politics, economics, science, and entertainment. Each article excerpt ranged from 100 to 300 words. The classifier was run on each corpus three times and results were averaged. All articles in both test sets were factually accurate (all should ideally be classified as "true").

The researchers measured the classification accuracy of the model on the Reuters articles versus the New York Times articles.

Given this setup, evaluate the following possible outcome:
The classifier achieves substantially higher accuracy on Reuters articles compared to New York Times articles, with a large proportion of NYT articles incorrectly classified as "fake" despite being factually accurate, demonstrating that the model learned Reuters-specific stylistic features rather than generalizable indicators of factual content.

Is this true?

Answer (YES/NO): NO